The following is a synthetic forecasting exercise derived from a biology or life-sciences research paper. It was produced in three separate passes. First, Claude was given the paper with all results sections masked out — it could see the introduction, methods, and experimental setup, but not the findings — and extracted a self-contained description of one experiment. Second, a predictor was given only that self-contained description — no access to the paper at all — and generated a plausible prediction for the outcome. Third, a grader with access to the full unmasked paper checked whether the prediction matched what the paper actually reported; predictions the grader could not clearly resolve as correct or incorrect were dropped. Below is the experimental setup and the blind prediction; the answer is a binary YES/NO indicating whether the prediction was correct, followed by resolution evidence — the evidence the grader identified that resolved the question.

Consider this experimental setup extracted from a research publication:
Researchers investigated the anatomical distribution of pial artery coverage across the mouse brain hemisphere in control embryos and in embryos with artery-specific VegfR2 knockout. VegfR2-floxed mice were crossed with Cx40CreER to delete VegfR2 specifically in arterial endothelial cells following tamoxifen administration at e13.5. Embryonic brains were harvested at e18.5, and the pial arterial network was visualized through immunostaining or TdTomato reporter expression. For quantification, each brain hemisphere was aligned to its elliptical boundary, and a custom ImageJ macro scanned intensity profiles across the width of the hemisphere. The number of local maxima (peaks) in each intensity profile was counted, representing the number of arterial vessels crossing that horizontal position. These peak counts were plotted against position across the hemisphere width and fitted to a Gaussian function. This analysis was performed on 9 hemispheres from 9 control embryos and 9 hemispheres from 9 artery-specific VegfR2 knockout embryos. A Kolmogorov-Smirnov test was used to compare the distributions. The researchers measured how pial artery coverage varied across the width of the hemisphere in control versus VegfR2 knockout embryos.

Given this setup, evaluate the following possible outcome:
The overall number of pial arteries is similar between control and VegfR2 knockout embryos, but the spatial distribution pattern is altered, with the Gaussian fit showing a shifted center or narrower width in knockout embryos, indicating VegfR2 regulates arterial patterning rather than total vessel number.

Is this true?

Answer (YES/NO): NO